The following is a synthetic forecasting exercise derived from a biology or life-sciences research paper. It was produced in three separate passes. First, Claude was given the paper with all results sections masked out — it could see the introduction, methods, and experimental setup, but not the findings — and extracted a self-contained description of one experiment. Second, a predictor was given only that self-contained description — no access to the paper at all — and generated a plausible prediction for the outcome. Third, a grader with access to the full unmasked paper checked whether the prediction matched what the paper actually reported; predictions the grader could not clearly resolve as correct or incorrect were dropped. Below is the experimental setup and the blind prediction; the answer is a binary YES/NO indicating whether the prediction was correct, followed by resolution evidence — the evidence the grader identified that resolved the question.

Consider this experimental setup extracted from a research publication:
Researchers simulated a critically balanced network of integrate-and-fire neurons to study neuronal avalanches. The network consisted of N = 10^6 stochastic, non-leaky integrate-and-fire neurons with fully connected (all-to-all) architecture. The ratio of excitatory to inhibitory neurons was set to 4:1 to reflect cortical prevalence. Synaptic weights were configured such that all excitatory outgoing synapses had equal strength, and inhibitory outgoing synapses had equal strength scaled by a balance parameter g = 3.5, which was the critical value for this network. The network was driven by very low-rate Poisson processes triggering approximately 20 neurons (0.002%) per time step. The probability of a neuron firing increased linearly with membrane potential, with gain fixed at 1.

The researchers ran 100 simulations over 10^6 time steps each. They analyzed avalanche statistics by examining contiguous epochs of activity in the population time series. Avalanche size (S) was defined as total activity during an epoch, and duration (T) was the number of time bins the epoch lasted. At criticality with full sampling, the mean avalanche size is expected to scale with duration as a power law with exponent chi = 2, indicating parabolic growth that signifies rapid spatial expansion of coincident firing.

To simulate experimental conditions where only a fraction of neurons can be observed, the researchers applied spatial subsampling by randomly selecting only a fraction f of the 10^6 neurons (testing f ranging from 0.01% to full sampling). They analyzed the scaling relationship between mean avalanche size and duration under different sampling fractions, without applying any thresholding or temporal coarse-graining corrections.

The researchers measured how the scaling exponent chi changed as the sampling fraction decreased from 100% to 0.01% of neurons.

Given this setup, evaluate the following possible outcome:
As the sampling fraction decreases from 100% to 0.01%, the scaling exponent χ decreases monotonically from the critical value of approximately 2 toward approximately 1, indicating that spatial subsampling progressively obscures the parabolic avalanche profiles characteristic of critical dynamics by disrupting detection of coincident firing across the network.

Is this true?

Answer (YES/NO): YES